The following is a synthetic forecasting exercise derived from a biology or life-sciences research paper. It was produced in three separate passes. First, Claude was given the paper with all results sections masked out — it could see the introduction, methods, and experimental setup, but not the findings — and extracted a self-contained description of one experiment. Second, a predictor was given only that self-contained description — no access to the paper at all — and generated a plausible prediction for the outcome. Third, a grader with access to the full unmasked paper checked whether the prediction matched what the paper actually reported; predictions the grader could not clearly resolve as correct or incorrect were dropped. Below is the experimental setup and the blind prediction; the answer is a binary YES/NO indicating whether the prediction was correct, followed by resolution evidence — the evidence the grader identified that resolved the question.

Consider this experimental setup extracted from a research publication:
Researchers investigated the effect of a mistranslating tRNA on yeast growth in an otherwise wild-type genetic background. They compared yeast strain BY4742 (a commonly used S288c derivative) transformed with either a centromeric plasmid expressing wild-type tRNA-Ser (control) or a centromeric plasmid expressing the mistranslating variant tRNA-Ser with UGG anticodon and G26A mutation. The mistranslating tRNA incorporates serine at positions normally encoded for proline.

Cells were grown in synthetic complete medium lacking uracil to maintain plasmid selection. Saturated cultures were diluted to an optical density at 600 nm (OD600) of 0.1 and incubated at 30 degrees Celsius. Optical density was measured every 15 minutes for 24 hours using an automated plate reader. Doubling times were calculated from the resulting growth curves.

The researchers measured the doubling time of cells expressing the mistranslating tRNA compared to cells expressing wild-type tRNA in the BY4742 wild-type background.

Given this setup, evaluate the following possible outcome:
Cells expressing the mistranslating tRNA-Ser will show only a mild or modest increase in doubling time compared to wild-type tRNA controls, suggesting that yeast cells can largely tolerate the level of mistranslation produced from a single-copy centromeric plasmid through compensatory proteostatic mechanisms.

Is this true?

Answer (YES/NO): NO